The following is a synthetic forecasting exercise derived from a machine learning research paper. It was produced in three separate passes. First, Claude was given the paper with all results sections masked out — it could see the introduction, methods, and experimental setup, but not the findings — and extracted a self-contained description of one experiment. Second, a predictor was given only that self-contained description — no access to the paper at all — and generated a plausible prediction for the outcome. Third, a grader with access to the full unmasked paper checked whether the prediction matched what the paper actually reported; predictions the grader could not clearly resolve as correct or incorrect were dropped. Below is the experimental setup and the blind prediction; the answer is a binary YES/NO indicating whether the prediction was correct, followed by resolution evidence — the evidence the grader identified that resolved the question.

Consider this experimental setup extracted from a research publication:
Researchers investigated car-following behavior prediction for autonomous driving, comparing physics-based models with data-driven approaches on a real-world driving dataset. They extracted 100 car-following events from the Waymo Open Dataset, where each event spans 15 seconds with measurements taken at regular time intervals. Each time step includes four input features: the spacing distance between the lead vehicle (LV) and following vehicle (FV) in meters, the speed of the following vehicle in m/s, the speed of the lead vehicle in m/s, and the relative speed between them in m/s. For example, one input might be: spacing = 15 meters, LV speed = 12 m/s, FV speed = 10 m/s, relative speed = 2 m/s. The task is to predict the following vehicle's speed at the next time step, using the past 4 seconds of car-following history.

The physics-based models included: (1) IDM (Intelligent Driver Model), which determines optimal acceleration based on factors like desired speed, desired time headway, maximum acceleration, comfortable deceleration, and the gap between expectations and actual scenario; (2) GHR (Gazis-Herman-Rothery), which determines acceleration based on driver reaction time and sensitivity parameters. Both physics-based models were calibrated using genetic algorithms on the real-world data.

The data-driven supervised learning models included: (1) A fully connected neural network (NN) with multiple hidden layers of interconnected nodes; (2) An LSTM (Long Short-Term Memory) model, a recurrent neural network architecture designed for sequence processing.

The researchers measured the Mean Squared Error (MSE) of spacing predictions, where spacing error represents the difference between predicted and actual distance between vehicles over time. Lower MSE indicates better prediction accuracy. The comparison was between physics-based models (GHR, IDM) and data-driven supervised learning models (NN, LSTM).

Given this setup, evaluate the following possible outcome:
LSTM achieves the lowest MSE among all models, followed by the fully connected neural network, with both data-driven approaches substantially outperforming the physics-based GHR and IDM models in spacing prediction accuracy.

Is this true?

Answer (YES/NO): NO